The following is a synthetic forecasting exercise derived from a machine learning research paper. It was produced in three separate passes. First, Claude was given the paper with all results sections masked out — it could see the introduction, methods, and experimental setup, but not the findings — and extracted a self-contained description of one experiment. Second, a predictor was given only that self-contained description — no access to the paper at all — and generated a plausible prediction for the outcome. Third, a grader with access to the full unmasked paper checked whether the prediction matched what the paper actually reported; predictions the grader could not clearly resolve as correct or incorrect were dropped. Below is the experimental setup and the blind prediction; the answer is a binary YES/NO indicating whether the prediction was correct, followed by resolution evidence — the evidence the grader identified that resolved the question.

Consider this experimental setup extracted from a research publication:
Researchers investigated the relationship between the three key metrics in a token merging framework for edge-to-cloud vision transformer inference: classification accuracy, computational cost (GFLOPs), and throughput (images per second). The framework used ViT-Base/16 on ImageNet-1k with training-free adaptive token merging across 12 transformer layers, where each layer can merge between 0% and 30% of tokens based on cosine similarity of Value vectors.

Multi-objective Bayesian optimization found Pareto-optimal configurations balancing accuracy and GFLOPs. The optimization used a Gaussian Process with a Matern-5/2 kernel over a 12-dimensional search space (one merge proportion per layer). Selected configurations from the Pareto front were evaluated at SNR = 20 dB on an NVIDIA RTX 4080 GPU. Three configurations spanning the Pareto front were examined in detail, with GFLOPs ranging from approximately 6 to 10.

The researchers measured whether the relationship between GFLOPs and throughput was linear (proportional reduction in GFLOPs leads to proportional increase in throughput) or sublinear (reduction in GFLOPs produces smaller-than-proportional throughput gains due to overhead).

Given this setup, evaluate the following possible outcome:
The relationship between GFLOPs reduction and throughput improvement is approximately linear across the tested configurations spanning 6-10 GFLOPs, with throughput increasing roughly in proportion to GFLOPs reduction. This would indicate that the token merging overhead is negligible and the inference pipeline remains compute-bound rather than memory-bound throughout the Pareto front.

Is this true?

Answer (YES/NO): NO